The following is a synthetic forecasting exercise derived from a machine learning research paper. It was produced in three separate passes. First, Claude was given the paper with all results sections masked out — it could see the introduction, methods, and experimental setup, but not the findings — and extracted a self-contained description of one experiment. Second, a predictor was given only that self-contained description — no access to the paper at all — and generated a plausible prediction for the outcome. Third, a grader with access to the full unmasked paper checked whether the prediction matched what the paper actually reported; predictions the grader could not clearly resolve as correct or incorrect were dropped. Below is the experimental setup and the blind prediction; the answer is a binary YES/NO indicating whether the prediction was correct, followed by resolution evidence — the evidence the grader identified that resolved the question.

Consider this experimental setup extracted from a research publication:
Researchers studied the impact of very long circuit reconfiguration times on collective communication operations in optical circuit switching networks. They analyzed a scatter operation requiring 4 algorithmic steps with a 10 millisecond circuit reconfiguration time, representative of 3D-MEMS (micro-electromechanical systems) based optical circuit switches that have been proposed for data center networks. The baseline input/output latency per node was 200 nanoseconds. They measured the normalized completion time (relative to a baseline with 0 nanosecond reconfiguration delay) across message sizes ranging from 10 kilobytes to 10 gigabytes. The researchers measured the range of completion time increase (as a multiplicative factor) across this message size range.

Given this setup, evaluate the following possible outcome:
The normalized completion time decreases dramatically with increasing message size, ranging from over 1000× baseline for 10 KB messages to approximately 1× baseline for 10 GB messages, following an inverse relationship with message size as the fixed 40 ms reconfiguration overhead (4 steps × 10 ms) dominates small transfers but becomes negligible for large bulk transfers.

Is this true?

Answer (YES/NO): NO